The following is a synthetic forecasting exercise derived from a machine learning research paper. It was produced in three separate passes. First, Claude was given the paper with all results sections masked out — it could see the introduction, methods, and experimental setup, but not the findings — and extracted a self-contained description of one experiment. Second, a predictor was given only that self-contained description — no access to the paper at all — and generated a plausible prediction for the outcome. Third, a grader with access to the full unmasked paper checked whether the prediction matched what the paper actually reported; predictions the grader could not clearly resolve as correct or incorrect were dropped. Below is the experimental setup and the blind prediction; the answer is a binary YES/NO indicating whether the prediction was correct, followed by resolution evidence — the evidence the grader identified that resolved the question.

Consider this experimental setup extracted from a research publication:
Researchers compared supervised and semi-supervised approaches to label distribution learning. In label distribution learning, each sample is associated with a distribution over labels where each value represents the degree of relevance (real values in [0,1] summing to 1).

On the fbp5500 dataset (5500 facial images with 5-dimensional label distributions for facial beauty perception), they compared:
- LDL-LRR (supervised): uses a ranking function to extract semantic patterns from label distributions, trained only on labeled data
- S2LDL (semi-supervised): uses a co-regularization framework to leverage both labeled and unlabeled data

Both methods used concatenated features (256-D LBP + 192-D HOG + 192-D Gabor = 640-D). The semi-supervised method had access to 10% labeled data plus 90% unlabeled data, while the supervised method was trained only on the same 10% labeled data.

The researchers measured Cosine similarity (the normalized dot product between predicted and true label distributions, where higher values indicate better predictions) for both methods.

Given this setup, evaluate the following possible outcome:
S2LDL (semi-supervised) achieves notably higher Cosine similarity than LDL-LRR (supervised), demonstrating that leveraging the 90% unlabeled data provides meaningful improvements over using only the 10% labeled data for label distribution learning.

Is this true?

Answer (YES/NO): NO